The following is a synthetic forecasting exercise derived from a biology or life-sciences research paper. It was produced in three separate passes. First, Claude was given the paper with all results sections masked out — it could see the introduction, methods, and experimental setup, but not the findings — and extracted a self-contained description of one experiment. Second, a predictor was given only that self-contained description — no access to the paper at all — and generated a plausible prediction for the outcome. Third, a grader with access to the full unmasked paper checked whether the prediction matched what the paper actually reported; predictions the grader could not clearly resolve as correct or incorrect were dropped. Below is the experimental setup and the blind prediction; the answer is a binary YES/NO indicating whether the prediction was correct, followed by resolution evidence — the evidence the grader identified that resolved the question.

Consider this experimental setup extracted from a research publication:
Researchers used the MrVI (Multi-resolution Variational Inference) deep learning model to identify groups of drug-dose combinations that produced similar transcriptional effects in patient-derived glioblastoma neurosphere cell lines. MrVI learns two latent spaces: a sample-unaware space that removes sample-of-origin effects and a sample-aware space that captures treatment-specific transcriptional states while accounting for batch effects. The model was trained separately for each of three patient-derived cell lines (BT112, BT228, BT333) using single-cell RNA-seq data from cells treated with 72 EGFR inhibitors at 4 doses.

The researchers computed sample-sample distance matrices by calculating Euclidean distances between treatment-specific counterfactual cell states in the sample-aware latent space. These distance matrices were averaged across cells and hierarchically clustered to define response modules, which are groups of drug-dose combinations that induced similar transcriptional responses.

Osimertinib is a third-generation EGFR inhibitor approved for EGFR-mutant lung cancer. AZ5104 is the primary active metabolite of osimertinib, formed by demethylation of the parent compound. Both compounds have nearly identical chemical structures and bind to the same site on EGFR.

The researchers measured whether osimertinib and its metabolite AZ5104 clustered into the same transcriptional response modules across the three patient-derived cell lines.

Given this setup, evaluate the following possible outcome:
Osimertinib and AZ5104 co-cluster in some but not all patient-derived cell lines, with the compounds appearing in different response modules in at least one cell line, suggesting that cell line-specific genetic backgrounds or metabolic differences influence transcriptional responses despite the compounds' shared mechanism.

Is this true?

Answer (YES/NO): NO